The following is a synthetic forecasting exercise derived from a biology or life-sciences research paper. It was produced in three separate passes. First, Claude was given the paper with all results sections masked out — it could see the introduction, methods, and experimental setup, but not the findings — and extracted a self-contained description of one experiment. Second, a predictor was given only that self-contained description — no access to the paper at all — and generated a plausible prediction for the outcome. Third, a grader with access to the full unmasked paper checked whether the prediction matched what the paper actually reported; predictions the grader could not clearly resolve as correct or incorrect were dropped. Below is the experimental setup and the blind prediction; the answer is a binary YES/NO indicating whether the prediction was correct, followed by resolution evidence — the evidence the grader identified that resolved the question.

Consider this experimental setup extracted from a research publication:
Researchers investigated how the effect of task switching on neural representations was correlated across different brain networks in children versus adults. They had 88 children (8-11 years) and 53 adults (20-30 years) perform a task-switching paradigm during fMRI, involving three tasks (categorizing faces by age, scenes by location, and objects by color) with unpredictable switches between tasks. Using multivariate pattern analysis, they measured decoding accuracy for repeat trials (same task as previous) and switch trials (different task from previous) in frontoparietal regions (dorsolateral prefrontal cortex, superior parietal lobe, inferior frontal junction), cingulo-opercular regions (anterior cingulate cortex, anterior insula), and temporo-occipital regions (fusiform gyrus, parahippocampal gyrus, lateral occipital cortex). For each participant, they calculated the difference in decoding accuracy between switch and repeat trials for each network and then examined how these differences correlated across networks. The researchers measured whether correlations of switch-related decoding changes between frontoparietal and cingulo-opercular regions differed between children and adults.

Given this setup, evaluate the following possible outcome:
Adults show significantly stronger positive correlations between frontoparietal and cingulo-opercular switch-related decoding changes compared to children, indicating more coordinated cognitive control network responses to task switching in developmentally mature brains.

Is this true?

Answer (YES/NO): NO